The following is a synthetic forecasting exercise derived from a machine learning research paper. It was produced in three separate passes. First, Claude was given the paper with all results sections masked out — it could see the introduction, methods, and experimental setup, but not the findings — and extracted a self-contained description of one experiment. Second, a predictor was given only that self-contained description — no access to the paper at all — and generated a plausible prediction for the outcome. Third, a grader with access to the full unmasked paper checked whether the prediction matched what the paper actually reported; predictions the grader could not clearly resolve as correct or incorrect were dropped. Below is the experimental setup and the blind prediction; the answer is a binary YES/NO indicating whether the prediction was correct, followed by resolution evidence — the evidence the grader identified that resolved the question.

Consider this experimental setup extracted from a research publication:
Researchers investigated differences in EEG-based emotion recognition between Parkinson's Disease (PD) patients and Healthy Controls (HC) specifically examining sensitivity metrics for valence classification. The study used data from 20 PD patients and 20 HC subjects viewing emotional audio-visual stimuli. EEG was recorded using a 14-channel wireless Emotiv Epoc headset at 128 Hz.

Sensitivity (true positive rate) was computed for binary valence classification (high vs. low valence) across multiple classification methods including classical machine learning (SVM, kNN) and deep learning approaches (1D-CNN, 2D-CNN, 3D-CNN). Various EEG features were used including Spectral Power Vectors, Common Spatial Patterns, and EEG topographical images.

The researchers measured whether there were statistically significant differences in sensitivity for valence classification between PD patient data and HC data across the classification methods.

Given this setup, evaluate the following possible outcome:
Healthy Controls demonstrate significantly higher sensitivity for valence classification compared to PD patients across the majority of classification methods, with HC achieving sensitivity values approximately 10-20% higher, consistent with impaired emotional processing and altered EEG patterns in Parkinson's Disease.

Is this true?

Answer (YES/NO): NO